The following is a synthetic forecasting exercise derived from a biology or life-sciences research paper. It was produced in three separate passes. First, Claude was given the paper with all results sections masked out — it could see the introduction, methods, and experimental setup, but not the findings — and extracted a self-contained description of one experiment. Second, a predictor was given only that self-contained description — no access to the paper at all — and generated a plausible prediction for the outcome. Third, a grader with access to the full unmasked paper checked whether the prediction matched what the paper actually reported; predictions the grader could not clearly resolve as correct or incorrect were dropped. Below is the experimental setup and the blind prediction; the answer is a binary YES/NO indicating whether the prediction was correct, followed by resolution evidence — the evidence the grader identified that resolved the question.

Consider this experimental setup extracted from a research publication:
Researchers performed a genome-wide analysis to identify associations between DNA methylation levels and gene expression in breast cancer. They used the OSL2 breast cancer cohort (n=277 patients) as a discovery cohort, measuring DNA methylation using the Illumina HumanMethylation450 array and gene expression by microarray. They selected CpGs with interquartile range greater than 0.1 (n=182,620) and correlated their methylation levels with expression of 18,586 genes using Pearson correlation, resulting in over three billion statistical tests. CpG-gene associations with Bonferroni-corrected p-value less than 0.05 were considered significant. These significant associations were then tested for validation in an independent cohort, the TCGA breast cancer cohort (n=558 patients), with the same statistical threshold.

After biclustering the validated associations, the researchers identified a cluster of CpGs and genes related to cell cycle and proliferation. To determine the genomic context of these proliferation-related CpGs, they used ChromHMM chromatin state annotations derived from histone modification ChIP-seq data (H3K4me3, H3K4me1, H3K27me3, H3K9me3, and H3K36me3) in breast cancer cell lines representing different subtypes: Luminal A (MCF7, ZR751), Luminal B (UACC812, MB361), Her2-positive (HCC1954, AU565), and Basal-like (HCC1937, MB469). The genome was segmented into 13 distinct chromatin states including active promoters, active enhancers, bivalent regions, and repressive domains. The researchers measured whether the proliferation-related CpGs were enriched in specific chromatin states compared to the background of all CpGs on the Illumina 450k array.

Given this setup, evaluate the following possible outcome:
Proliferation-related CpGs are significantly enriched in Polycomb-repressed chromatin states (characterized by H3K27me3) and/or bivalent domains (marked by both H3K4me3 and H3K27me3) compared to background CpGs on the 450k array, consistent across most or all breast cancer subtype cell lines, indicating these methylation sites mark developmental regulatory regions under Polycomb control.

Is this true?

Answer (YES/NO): NO